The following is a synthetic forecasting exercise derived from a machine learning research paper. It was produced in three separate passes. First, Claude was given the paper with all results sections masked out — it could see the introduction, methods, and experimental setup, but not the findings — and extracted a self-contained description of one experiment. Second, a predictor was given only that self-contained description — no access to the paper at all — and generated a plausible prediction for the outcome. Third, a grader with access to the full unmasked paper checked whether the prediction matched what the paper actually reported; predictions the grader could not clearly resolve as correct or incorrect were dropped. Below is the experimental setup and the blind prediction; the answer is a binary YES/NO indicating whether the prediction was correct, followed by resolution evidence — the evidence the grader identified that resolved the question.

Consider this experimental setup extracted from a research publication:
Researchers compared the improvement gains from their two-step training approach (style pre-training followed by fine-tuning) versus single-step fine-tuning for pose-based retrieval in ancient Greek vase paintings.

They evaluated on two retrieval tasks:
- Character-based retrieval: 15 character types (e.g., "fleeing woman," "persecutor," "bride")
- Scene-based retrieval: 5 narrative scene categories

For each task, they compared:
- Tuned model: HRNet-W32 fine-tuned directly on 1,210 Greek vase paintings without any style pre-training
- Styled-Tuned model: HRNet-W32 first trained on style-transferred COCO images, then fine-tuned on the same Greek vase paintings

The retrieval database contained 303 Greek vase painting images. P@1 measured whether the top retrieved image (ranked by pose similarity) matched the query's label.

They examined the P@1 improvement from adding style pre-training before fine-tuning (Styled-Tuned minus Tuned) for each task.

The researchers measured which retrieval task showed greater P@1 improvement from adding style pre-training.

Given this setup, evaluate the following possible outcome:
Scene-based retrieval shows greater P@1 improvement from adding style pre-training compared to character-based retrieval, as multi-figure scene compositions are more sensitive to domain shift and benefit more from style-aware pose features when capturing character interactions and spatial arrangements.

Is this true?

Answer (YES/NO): NO